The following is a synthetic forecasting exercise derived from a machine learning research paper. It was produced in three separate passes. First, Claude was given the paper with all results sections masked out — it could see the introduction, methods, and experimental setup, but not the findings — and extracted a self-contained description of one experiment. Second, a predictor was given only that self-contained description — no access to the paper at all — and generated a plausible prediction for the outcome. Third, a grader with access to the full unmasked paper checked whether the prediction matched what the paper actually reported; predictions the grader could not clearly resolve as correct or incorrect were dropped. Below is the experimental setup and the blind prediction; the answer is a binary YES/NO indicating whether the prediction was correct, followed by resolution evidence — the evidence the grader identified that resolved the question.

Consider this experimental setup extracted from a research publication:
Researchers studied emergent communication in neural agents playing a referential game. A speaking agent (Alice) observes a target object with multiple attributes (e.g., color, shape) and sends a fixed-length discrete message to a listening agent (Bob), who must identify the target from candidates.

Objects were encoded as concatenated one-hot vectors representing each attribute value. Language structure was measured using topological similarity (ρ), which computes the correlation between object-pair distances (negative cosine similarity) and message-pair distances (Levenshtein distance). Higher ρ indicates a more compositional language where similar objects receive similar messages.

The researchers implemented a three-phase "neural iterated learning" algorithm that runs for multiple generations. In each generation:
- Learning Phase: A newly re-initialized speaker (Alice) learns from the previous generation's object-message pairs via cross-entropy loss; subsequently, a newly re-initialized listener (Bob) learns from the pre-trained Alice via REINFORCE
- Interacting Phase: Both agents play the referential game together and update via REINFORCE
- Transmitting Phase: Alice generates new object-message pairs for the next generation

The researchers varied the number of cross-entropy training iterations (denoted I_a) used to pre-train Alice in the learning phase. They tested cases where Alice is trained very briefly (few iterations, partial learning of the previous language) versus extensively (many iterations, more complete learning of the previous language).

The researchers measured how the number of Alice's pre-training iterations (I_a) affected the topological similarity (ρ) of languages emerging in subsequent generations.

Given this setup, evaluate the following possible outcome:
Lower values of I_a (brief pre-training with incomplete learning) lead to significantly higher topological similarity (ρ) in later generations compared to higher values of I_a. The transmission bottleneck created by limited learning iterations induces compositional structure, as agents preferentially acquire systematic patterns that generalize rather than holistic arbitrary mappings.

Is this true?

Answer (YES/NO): NO